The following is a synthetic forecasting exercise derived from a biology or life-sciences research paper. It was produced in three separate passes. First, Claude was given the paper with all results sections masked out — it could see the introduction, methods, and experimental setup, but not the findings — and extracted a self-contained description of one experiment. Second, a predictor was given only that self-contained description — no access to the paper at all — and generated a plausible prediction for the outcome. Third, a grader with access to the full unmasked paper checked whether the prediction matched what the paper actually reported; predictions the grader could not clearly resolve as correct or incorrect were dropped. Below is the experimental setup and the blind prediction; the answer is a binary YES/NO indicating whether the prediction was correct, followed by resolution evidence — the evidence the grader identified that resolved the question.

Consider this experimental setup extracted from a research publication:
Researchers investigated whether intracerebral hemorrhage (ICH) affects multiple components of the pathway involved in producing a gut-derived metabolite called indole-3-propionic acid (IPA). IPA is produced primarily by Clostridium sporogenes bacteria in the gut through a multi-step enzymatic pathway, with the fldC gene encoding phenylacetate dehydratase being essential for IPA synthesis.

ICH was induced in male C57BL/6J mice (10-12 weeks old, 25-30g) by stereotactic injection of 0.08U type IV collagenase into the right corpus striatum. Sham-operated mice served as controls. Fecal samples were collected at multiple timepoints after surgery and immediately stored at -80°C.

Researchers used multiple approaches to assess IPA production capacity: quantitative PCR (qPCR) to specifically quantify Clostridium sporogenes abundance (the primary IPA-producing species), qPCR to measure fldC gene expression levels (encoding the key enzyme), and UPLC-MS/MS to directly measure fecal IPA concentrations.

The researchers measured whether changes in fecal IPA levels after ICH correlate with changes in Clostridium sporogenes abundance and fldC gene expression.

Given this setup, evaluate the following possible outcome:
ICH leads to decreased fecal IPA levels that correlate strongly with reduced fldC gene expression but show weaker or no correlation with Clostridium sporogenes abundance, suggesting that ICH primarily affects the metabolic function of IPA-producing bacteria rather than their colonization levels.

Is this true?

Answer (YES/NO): NO